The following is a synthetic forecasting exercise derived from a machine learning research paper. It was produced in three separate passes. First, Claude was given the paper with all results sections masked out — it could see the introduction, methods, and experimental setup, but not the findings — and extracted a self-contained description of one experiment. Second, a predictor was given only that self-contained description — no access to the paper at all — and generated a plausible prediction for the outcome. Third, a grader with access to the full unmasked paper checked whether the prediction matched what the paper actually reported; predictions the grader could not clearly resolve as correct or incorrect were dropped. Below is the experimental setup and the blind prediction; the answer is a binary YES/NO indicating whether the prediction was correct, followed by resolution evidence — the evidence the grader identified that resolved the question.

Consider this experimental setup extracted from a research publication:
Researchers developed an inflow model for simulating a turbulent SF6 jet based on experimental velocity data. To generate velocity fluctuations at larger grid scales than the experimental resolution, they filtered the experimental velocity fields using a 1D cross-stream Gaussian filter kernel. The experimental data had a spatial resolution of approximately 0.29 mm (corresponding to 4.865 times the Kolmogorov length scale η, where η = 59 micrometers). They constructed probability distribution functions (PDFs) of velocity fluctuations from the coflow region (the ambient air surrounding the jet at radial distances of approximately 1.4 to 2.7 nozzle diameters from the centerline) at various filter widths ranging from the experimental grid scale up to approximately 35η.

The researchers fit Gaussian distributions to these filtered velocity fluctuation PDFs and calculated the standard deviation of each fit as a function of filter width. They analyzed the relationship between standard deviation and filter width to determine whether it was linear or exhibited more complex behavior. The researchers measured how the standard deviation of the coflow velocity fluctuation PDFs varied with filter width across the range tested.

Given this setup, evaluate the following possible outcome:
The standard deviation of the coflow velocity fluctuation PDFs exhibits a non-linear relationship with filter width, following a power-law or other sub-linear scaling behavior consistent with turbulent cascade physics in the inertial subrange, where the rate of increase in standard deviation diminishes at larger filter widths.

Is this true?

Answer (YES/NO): NO